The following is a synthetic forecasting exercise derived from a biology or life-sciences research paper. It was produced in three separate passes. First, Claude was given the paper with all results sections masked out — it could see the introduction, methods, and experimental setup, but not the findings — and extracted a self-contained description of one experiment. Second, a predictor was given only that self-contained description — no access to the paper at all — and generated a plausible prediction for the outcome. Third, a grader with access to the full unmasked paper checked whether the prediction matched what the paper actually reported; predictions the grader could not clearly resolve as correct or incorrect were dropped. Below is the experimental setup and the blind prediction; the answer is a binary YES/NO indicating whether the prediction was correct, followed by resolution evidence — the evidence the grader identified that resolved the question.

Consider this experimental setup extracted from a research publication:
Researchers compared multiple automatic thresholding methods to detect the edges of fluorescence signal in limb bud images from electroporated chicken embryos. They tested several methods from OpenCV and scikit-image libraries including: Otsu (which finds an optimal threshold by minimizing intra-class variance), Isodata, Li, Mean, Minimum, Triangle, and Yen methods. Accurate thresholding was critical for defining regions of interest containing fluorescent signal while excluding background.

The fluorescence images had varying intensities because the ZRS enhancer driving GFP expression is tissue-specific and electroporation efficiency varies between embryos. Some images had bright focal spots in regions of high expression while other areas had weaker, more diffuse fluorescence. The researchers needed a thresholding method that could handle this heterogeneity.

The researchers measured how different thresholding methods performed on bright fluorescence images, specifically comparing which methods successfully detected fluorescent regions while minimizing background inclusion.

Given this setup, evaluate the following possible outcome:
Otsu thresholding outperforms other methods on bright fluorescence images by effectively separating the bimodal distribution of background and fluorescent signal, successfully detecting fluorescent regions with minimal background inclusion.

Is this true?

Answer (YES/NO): NO